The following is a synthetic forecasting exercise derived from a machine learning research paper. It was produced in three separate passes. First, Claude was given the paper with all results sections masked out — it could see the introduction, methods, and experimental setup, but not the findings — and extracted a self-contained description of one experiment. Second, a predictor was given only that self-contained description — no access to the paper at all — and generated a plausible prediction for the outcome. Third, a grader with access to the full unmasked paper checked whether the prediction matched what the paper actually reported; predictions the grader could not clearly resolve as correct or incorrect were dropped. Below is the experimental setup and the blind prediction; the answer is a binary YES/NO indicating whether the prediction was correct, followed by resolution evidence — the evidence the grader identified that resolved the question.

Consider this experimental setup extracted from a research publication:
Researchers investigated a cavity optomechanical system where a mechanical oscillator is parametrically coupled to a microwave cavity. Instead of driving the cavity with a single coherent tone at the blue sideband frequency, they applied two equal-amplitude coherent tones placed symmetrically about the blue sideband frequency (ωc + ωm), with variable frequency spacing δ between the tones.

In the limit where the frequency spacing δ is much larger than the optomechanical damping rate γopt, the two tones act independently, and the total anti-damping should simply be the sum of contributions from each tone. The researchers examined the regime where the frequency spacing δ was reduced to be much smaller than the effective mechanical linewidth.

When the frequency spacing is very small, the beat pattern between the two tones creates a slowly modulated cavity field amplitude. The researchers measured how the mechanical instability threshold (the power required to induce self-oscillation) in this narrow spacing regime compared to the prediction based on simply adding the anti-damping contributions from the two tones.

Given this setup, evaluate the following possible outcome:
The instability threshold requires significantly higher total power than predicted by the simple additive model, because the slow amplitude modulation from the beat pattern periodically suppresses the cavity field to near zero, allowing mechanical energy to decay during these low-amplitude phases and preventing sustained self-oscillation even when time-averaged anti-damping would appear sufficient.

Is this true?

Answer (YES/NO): NO